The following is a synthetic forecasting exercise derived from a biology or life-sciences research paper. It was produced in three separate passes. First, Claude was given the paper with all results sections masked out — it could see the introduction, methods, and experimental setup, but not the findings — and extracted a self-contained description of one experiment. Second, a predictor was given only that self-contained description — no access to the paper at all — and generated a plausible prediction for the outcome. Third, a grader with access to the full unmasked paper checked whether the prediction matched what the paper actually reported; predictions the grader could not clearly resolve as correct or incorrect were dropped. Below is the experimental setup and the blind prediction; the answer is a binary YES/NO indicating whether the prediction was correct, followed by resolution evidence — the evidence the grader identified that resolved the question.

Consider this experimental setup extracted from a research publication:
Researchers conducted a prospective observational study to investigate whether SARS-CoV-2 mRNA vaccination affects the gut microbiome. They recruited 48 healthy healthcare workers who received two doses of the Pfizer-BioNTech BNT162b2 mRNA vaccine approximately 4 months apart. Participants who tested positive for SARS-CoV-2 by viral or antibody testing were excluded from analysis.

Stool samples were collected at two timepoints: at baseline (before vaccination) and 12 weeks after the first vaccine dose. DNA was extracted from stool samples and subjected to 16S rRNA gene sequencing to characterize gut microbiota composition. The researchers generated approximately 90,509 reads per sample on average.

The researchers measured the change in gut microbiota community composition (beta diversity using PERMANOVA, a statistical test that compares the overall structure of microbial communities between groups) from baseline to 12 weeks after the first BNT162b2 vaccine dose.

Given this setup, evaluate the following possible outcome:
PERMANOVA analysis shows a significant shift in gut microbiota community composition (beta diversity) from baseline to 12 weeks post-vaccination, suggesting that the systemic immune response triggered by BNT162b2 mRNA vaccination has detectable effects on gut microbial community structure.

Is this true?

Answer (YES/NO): YES